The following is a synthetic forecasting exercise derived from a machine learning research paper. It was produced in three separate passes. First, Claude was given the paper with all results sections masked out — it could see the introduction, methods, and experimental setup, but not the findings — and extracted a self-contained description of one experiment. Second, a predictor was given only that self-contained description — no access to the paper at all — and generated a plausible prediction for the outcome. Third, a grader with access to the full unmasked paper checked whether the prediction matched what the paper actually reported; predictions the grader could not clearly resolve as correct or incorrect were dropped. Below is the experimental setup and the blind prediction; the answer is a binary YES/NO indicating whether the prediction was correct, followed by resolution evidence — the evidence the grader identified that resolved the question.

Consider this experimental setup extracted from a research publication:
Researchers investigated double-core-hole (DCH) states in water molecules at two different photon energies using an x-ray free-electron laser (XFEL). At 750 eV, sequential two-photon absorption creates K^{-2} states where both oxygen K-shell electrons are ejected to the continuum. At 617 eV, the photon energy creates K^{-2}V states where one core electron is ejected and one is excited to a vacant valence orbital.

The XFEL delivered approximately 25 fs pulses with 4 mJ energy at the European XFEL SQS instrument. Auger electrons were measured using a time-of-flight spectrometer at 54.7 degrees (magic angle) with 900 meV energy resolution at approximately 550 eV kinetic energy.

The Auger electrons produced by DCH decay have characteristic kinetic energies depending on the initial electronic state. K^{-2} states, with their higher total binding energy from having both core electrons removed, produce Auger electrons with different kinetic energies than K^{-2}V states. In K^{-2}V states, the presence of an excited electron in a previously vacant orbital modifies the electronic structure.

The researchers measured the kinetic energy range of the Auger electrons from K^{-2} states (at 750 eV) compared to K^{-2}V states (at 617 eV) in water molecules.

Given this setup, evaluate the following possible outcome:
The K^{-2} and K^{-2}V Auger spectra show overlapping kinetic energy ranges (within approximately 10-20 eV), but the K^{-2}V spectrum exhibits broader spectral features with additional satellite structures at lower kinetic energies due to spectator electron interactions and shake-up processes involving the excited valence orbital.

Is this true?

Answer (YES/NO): NO